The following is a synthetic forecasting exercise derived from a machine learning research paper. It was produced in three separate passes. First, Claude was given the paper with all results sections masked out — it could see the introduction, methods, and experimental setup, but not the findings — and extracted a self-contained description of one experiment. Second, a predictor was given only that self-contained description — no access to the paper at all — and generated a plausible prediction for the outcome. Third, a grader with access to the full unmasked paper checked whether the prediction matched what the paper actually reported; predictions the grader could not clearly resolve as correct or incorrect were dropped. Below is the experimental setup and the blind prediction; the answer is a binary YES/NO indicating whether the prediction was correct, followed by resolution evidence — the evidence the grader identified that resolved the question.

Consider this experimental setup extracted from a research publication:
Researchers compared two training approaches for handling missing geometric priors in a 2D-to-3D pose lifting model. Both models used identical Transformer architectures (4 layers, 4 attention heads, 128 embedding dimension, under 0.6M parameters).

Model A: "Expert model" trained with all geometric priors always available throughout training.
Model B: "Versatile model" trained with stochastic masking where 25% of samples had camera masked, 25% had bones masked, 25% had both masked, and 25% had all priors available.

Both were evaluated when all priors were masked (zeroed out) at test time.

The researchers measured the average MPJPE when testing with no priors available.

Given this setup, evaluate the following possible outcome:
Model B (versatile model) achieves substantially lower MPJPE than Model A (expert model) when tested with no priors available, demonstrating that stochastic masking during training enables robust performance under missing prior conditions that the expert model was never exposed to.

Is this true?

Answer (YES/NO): YES